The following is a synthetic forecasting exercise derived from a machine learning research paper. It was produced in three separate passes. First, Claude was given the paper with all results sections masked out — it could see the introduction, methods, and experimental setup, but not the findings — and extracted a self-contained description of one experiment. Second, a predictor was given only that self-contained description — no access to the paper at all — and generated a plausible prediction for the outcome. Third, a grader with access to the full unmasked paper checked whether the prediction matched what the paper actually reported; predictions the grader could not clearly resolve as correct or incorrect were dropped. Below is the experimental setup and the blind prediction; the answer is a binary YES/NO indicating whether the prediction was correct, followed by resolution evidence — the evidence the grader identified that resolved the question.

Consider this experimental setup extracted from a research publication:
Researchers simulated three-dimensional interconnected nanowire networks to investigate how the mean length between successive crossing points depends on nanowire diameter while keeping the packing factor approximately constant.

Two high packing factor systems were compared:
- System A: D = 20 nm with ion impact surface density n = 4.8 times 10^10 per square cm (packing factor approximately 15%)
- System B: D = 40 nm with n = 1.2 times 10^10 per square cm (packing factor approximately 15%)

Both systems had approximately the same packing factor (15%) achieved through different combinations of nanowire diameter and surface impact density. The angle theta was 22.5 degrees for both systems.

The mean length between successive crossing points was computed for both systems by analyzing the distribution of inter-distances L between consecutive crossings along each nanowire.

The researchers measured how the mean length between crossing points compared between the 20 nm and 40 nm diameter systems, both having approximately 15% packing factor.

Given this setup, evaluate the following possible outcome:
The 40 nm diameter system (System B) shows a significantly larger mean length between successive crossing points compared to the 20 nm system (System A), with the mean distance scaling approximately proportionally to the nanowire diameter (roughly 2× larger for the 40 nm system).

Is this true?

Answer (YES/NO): YES